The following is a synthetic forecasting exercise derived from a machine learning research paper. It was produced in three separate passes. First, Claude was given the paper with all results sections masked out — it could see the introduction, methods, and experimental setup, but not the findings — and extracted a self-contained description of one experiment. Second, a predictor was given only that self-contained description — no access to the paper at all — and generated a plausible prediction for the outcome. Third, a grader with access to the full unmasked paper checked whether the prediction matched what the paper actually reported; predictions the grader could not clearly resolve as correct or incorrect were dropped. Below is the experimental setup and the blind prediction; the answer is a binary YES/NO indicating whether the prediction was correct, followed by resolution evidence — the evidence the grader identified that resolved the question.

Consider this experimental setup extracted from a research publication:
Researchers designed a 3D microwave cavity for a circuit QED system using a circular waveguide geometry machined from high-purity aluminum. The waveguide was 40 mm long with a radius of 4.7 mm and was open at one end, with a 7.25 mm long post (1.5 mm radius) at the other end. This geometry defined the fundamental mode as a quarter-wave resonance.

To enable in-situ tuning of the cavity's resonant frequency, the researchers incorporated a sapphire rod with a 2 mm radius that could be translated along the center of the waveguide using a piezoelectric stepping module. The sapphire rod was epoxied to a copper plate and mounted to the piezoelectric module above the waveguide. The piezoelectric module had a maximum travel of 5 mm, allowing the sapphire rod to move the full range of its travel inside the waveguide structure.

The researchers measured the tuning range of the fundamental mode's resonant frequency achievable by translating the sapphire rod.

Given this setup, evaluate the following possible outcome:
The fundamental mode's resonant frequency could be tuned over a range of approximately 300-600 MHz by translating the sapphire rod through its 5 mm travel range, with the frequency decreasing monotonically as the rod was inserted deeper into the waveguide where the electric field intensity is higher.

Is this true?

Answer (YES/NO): NO